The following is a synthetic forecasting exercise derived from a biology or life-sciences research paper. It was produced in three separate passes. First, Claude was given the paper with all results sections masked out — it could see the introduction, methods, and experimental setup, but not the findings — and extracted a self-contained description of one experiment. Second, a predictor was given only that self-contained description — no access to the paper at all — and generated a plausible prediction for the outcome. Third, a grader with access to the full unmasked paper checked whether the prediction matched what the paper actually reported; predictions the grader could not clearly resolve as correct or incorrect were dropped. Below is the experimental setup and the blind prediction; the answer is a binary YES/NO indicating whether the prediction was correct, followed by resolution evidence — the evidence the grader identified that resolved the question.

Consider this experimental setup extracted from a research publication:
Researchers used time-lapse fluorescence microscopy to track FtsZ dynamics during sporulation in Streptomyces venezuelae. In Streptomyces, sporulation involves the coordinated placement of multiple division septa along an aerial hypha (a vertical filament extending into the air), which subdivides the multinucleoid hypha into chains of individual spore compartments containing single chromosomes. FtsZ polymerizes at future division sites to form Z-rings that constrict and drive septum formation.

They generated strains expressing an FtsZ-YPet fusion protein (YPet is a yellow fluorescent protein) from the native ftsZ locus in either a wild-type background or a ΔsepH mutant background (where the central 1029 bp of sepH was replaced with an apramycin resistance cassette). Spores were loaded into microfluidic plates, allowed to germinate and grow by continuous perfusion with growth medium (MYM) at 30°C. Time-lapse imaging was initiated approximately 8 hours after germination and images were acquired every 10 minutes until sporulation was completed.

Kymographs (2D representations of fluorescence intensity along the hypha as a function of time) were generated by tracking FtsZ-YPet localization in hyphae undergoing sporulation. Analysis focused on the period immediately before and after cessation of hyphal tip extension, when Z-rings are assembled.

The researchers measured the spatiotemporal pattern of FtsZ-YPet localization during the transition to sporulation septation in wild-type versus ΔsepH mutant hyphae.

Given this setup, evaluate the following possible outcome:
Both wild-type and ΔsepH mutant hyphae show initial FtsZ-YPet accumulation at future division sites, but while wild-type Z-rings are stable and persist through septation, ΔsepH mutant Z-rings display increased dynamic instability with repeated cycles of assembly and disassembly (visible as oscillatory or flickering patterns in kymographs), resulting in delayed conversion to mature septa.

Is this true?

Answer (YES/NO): NO